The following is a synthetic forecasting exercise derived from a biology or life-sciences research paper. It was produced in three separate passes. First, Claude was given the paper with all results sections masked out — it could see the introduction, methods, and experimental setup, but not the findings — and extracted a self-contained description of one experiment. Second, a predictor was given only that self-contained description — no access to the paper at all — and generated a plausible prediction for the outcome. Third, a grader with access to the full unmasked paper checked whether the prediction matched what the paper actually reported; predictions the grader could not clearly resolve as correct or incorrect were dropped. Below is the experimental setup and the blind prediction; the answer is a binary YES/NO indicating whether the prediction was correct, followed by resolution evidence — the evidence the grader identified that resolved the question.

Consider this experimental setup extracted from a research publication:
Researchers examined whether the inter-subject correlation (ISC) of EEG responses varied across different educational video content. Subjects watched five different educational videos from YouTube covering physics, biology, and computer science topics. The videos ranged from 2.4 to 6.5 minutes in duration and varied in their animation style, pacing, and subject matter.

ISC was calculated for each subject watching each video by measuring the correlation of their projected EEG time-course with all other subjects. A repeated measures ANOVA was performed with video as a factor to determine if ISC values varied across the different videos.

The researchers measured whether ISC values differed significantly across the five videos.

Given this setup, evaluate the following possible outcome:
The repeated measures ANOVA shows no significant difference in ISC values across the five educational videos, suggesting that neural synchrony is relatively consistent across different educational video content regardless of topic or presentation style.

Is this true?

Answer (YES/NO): NO